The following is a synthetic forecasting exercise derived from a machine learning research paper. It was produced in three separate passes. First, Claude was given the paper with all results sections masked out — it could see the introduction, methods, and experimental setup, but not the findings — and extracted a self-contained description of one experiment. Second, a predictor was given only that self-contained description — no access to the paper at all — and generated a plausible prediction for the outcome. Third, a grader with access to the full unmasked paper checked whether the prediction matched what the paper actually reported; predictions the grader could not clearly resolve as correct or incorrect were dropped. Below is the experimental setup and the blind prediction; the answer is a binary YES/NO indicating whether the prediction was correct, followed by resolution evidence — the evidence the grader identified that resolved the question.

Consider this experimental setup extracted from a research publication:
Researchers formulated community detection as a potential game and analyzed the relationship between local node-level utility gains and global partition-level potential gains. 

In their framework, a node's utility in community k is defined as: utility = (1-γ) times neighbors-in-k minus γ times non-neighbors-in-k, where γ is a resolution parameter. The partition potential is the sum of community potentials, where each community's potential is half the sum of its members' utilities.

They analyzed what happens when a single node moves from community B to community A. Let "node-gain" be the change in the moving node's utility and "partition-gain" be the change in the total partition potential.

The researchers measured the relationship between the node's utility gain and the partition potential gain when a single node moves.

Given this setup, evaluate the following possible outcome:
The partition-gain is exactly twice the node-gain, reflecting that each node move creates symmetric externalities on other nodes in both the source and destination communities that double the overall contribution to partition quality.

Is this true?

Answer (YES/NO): NO